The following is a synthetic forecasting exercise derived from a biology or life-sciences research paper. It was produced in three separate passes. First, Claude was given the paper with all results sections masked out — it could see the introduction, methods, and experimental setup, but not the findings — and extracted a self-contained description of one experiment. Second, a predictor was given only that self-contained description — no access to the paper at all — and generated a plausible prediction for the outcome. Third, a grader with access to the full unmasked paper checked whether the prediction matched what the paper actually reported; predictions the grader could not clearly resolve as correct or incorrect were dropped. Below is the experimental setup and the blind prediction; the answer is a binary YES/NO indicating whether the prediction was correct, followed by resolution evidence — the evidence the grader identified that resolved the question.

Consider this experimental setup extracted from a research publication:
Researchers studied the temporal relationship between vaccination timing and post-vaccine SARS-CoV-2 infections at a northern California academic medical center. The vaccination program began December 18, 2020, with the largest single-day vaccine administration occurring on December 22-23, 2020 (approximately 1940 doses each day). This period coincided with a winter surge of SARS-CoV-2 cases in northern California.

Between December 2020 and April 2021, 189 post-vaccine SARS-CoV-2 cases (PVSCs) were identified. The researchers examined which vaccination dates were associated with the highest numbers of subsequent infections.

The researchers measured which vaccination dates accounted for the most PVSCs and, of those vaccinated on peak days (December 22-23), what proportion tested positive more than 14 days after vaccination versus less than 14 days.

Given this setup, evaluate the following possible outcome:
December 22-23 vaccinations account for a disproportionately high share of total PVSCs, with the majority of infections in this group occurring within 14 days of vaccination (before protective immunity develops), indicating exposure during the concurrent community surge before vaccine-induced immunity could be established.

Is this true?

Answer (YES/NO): YES